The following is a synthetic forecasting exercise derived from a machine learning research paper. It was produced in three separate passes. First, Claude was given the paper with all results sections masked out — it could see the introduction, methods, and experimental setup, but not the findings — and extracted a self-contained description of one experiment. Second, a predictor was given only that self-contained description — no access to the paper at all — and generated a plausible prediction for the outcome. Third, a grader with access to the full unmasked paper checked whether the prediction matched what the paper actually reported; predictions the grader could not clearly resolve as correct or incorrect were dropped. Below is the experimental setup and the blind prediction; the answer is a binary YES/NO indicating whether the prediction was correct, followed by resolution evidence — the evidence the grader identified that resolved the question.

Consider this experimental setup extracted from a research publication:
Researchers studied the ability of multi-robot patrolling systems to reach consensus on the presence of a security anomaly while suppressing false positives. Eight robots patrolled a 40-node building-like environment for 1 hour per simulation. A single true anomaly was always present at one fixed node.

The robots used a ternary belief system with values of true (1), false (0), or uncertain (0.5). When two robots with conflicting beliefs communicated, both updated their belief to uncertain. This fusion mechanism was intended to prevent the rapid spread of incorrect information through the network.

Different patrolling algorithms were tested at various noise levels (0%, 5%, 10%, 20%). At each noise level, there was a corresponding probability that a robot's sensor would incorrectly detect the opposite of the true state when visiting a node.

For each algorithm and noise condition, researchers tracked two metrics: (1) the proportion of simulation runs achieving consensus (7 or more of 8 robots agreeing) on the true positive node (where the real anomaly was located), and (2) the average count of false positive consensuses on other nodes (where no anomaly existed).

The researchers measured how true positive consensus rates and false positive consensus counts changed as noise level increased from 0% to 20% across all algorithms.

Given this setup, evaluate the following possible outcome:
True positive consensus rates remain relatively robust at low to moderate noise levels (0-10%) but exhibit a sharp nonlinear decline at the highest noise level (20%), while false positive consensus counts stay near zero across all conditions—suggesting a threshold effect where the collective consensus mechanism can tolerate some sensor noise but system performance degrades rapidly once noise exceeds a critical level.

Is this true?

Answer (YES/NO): NO